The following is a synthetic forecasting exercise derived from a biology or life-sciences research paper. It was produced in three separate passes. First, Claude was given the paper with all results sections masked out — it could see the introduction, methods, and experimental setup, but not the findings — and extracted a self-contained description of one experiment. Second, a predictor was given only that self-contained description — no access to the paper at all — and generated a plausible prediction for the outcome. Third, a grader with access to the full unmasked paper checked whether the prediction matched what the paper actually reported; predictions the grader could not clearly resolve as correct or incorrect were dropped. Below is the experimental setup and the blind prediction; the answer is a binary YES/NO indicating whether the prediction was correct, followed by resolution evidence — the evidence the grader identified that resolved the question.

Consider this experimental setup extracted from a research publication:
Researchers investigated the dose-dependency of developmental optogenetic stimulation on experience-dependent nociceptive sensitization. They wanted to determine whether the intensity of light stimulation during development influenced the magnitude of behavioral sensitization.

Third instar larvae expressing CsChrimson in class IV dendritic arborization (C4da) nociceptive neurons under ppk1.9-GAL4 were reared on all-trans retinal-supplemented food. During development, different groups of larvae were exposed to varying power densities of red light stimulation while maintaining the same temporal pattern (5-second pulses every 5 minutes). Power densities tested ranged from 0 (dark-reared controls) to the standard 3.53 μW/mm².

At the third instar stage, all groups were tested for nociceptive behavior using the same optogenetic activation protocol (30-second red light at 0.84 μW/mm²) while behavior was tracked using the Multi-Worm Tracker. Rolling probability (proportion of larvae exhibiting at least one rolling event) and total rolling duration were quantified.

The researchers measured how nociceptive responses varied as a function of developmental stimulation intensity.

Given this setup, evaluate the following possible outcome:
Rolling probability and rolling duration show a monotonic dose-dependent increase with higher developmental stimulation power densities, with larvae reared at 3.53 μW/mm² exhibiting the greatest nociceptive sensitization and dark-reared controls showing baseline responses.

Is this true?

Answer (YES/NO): NO